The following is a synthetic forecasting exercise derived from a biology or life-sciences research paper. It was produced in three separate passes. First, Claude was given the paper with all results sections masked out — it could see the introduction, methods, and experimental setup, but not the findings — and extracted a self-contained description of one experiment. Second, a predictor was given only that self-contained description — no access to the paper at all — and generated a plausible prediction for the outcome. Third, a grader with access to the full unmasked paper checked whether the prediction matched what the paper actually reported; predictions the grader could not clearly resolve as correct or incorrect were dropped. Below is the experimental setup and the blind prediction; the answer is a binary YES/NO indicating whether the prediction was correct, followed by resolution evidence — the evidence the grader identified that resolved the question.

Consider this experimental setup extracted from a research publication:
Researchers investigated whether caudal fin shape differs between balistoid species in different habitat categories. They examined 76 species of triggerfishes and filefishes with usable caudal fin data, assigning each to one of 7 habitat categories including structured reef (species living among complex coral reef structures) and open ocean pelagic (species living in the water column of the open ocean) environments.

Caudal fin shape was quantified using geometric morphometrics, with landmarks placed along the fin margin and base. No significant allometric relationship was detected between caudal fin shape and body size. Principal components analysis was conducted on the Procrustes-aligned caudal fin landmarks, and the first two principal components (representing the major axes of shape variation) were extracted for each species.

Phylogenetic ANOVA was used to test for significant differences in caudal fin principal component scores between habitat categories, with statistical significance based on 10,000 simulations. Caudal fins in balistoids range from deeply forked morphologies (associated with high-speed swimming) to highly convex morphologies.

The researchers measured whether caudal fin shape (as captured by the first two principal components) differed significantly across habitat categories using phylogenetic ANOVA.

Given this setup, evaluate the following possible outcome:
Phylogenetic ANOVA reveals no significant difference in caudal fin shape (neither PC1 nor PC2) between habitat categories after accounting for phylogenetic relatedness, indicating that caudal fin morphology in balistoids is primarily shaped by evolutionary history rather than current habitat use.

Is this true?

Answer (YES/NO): YES